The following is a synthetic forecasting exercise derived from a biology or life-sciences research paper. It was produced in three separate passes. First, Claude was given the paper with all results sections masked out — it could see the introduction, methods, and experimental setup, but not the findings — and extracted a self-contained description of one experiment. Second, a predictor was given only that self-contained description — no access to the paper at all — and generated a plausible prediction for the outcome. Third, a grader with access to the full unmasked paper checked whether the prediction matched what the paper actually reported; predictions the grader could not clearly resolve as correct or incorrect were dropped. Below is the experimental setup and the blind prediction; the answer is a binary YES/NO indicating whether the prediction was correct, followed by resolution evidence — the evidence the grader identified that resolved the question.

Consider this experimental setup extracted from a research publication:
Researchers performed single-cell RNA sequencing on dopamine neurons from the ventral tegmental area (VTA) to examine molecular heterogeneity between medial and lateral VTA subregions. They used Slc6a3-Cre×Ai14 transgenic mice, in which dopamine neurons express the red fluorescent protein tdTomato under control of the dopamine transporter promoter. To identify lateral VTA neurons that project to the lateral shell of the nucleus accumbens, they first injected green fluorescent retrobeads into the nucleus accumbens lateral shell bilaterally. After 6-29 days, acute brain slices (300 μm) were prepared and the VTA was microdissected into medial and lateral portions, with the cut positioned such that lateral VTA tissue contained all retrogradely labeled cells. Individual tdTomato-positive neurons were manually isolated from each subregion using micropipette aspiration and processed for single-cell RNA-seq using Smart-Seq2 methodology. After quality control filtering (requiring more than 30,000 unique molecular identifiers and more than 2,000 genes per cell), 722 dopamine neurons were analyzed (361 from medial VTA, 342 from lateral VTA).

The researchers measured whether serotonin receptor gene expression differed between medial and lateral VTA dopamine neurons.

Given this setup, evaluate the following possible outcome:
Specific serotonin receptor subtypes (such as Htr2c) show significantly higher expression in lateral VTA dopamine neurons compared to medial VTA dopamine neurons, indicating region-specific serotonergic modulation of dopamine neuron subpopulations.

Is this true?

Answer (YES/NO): NO